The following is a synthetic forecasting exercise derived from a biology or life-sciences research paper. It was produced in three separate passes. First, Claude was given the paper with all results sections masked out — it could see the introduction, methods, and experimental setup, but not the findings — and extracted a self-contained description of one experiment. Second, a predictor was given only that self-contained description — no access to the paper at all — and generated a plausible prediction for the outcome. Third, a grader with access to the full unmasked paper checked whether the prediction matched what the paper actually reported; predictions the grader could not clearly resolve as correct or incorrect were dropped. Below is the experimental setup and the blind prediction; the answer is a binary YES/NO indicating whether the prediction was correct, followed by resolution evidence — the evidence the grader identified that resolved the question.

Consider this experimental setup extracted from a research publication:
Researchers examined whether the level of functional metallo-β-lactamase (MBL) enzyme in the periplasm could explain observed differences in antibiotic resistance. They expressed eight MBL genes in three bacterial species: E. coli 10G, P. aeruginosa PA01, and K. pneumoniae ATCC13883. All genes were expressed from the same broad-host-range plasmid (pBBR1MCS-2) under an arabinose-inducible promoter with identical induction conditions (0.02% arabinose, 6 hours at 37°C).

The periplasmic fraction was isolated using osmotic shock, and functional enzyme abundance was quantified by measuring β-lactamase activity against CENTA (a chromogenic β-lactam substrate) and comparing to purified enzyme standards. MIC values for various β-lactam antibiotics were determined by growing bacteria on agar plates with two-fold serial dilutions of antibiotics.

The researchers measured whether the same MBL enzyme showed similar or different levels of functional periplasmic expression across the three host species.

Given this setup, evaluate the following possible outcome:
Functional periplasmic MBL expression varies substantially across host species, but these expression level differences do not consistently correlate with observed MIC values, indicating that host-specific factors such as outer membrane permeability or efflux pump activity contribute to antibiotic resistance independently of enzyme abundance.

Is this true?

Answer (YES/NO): NO